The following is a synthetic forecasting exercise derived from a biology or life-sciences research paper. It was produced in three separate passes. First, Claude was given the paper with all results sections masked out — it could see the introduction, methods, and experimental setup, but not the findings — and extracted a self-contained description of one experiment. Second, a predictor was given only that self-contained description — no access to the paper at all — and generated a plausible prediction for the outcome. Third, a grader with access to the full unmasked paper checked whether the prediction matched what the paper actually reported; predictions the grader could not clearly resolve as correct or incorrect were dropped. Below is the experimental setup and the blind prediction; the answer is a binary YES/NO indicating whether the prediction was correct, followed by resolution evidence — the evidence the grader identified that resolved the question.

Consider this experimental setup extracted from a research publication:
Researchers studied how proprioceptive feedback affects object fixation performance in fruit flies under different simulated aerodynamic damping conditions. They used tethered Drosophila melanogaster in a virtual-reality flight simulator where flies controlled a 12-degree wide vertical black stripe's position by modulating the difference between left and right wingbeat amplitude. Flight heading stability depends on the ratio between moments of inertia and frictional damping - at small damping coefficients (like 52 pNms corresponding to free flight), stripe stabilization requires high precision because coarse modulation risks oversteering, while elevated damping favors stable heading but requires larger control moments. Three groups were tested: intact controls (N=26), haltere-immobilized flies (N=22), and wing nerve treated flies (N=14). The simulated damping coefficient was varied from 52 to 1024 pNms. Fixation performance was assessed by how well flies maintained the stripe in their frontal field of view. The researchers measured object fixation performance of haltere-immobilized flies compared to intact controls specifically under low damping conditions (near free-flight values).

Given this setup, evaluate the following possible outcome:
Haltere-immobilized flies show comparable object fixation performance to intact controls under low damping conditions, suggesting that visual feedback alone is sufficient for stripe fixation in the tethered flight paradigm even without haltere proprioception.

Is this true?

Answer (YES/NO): NO